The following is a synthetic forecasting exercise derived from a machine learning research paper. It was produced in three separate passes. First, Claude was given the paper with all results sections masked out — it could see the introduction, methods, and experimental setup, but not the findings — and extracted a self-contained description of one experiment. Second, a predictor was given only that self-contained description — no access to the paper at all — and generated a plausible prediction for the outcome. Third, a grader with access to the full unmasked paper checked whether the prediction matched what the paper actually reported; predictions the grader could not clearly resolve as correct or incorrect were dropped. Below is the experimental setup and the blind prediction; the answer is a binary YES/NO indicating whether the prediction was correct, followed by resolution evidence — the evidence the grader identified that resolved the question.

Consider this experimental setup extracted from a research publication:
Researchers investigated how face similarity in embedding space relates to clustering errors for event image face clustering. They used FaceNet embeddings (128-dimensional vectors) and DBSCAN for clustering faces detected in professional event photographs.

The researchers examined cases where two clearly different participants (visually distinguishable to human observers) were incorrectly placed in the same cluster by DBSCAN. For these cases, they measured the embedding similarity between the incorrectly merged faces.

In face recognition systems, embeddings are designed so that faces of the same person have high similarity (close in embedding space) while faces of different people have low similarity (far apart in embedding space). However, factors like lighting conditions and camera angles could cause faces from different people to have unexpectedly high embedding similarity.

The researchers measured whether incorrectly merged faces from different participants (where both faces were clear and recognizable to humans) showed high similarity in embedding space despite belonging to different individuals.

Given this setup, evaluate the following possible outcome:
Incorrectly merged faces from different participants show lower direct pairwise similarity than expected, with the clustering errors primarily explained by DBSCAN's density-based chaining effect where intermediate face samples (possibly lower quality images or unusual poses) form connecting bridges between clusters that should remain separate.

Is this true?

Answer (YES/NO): NO